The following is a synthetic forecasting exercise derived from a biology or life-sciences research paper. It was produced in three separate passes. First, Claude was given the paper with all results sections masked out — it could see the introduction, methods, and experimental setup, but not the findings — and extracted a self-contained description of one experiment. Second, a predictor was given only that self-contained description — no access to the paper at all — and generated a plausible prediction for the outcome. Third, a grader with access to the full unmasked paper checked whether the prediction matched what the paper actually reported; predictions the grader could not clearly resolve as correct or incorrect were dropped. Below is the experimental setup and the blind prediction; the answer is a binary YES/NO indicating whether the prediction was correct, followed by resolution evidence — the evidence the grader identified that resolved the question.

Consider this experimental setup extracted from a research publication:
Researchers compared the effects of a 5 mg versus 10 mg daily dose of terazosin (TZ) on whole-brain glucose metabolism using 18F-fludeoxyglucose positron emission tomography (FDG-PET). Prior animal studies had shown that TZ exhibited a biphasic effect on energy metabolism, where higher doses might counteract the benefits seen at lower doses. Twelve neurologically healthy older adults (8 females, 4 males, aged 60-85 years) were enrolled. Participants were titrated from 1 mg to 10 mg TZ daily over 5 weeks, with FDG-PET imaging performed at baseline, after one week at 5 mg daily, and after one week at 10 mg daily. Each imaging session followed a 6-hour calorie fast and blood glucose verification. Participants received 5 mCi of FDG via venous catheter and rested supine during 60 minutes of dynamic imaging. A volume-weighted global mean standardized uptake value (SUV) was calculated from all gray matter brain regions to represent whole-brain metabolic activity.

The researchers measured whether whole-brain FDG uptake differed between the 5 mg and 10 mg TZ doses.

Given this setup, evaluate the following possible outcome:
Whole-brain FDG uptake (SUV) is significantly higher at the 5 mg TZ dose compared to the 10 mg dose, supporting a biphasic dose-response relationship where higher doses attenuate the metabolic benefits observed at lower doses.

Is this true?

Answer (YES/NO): NO